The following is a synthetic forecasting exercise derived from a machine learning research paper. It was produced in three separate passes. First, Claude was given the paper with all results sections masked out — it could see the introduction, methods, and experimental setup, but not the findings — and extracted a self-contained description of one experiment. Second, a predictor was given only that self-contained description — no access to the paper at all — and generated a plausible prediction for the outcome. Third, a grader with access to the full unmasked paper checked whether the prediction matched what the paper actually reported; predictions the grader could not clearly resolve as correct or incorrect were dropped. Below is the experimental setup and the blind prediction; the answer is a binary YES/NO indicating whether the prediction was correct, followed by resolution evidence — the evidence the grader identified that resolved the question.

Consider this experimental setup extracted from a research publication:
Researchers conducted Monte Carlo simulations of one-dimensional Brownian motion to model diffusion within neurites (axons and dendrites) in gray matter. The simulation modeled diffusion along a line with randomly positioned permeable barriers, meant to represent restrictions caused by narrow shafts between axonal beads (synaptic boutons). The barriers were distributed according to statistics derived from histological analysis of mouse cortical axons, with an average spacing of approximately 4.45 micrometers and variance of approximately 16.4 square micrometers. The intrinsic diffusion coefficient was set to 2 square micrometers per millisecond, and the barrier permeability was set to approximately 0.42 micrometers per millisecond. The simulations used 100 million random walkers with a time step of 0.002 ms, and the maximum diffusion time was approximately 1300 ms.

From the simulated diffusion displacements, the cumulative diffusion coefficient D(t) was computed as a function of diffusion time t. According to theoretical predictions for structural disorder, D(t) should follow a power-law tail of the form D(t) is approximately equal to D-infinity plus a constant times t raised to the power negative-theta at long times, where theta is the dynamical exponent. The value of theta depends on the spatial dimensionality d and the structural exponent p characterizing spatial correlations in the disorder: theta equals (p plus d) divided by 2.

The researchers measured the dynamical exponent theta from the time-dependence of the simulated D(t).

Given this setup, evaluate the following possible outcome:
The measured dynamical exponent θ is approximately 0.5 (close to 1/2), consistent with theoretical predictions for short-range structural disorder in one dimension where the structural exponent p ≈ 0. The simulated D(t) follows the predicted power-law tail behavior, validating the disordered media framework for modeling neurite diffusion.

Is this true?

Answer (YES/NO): YES